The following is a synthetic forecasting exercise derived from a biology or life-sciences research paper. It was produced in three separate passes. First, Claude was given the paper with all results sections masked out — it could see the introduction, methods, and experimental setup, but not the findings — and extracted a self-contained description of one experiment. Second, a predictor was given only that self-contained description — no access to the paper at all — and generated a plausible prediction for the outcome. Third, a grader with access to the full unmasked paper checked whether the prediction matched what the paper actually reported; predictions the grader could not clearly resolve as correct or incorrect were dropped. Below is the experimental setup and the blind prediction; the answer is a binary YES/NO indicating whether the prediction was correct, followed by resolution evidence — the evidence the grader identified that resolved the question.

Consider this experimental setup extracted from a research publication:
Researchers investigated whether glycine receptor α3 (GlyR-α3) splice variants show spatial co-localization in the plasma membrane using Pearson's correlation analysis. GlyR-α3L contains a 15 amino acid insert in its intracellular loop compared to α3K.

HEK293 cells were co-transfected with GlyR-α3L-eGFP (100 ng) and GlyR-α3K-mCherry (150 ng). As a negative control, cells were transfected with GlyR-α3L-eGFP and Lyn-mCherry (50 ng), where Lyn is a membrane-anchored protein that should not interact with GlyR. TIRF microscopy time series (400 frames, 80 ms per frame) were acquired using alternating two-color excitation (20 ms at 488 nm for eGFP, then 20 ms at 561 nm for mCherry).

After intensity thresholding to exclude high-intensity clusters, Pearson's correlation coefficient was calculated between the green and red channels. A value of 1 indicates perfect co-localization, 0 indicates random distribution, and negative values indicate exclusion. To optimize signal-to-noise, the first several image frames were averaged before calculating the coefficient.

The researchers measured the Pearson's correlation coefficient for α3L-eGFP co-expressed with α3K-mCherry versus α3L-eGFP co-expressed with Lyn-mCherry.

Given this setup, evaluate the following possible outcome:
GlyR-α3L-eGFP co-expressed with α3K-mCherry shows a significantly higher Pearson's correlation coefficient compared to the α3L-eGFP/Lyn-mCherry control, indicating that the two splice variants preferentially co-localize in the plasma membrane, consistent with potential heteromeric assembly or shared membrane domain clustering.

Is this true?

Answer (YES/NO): YES